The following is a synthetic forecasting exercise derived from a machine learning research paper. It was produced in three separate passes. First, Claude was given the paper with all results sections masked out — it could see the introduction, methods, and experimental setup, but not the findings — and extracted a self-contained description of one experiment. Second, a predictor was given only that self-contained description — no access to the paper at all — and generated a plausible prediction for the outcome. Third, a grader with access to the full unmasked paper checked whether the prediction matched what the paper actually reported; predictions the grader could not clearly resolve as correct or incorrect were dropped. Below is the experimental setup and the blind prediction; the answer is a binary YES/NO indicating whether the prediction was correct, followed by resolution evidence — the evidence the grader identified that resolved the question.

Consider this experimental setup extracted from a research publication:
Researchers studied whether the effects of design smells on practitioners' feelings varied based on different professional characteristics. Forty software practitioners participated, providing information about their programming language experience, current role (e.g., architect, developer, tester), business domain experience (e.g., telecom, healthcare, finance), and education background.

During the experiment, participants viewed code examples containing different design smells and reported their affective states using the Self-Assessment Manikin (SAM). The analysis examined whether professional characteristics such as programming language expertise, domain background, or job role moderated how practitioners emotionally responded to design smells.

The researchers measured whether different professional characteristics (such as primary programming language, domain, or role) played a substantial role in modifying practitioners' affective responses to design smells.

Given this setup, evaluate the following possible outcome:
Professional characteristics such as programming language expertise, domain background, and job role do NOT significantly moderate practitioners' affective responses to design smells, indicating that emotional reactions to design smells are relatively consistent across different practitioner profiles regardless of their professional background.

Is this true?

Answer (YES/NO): YES